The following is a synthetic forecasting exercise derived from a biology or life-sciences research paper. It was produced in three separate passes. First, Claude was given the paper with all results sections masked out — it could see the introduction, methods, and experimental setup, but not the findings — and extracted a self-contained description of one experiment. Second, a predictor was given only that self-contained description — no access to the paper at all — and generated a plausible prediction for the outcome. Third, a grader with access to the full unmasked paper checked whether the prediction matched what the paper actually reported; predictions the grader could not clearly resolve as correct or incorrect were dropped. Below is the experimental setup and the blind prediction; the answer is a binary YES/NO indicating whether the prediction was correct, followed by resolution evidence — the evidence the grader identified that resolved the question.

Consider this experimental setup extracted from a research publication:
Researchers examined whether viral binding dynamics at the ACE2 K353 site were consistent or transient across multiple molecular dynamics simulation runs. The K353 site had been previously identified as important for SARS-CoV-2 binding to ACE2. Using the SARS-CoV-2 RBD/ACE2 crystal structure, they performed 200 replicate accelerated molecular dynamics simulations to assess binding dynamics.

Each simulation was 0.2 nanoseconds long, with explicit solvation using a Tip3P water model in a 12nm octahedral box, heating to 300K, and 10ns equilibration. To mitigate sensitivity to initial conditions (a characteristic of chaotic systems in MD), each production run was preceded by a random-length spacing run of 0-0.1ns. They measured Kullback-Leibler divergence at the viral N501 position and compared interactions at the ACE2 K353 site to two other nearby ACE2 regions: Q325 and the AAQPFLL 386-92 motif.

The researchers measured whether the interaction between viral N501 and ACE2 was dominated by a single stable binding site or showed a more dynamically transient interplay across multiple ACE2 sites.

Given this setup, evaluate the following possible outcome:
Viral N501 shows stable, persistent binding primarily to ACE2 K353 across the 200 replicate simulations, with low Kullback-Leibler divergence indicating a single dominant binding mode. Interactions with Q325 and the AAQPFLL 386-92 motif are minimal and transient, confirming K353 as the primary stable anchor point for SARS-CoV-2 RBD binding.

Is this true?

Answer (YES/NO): NO